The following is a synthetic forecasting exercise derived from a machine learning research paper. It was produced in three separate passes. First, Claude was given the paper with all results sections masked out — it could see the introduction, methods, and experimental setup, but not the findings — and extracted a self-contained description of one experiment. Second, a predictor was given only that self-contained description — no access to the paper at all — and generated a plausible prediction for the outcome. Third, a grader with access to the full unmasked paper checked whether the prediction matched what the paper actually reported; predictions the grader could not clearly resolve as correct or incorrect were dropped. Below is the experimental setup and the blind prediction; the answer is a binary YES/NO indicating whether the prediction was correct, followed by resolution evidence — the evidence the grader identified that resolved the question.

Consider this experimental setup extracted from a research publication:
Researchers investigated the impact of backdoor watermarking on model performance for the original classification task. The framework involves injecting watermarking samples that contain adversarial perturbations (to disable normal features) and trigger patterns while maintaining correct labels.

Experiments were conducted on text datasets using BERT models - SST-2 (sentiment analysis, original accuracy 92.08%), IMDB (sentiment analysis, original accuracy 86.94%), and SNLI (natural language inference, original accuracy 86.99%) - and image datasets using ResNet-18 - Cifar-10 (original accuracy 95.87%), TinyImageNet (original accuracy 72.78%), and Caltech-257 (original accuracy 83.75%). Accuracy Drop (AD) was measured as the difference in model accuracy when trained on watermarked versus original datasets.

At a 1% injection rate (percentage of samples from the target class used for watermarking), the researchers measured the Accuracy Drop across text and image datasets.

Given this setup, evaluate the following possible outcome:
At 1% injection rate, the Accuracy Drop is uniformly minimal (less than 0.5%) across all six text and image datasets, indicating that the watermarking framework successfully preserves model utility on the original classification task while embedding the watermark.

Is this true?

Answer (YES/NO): NO